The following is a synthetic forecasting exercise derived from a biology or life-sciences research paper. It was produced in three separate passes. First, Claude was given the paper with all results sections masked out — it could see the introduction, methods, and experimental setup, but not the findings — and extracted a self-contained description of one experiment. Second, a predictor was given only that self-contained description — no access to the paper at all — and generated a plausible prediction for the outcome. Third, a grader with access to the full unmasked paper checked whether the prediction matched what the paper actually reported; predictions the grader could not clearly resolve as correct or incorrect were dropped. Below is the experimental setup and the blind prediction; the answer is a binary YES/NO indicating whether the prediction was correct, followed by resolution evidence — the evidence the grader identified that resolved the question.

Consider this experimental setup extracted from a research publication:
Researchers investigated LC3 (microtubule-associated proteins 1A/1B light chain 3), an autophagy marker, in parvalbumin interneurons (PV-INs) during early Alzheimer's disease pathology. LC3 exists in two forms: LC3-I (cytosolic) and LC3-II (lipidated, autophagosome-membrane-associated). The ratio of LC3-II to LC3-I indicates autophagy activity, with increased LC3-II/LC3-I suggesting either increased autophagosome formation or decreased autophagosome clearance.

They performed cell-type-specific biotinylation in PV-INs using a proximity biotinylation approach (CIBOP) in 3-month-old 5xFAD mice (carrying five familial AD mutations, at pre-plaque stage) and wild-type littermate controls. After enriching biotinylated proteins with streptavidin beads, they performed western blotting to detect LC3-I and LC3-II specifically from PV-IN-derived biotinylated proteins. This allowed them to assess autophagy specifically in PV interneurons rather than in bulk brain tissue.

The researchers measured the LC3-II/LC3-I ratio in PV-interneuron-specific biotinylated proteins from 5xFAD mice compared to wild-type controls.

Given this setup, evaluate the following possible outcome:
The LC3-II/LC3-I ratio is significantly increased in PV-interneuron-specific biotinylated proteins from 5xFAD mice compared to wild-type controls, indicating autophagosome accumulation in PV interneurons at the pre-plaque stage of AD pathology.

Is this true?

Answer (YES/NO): YES